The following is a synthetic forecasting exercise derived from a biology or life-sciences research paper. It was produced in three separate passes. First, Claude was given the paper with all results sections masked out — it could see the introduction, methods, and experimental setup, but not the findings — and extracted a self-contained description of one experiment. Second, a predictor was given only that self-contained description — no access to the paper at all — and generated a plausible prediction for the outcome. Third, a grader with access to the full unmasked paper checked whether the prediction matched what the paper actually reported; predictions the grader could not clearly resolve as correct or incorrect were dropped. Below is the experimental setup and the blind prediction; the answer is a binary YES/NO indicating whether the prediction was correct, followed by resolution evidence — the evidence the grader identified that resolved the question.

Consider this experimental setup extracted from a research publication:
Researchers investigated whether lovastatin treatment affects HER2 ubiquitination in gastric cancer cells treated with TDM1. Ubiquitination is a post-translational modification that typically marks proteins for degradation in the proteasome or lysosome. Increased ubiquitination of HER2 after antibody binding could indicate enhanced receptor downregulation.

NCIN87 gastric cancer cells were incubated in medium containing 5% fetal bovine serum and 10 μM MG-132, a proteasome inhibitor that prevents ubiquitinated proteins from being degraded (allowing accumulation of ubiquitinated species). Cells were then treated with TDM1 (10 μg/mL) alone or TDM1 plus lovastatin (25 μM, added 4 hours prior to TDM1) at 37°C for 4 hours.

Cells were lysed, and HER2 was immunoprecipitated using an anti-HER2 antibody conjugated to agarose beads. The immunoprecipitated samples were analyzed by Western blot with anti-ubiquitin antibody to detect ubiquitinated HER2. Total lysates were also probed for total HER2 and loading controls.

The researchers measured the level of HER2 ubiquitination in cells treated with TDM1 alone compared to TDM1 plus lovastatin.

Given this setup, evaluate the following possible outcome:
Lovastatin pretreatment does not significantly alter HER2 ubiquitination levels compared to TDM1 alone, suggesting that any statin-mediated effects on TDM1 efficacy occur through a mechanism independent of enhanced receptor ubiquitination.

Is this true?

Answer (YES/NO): YES